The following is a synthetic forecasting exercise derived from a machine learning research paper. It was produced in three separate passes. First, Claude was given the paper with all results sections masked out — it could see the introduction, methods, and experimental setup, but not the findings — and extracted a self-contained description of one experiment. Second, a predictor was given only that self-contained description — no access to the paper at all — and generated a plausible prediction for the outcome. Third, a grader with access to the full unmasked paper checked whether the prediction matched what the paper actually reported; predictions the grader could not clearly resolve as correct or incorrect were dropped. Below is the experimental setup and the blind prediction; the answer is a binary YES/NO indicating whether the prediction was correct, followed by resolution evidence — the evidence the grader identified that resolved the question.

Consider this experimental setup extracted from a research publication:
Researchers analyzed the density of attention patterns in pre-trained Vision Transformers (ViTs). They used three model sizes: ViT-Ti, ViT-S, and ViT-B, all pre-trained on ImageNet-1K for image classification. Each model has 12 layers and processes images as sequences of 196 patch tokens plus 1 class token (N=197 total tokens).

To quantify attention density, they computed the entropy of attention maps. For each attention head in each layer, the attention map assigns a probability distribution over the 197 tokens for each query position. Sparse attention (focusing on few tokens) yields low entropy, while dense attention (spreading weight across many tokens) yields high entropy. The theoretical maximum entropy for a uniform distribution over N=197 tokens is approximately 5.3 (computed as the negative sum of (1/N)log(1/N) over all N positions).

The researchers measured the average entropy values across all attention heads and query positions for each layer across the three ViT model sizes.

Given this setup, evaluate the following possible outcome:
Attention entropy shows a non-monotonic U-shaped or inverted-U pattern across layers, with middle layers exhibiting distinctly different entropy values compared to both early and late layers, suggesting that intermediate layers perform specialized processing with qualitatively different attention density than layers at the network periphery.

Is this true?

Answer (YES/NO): NO